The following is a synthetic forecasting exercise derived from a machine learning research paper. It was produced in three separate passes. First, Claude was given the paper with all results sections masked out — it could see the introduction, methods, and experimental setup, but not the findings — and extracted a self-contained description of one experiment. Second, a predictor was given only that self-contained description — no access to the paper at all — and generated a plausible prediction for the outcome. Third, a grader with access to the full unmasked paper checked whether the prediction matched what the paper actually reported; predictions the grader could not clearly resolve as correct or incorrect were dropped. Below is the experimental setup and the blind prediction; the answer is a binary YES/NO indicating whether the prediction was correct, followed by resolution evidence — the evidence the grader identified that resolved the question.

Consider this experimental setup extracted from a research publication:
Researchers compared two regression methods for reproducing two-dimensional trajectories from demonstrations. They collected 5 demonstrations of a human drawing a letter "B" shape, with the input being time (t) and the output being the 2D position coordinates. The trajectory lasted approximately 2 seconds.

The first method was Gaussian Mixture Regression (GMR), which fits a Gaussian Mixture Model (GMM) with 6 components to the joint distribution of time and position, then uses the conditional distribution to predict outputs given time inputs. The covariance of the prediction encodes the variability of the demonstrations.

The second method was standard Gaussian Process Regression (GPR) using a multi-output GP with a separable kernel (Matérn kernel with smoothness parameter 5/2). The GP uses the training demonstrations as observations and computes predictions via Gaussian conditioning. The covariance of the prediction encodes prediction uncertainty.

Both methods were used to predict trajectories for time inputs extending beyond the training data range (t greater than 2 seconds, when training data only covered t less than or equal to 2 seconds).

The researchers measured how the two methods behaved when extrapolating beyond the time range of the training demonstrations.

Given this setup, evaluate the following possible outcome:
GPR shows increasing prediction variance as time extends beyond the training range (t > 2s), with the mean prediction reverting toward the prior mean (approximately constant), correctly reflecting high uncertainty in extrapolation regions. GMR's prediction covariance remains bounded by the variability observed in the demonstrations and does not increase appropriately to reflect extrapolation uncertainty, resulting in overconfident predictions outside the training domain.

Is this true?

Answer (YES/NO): YES